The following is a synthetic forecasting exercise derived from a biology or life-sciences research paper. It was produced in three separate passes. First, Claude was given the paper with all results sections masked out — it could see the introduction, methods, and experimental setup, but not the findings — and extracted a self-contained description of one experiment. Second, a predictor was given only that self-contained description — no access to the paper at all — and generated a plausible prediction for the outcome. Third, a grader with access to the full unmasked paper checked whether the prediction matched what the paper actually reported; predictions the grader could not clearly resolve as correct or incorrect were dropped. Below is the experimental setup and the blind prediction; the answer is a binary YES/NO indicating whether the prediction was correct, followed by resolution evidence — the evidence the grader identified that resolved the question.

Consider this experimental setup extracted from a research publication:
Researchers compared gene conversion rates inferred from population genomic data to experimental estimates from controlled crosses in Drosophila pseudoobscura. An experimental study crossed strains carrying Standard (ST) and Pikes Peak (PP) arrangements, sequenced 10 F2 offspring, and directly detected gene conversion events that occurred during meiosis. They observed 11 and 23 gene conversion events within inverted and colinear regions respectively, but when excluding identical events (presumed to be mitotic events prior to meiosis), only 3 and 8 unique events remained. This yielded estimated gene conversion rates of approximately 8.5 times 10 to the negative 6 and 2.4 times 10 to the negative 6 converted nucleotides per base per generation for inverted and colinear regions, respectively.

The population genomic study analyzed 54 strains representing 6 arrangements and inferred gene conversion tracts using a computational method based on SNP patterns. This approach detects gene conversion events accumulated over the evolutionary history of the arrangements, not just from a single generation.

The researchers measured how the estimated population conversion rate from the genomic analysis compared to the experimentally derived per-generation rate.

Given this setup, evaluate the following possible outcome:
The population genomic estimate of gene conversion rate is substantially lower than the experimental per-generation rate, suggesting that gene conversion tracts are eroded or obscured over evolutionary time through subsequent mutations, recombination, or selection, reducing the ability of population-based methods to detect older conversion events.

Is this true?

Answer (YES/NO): NO